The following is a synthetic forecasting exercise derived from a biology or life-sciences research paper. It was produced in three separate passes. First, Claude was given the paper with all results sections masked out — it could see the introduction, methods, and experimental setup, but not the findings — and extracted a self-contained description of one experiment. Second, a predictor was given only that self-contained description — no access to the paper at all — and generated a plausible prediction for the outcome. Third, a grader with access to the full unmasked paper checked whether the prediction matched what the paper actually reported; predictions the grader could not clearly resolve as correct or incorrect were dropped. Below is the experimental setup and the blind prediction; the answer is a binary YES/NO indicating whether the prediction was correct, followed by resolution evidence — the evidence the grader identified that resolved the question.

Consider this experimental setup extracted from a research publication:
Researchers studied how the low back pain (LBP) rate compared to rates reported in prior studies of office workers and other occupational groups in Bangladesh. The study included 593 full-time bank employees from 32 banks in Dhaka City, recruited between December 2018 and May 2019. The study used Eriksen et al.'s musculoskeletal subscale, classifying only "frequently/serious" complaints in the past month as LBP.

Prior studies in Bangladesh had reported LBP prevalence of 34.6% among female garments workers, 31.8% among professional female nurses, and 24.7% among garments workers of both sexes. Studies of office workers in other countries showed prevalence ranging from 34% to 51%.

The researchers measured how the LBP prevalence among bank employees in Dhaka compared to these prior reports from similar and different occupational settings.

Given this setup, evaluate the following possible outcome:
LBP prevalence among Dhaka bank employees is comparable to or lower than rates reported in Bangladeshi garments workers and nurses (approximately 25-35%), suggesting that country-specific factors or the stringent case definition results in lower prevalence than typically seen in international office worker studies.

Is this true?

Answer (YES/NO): NO